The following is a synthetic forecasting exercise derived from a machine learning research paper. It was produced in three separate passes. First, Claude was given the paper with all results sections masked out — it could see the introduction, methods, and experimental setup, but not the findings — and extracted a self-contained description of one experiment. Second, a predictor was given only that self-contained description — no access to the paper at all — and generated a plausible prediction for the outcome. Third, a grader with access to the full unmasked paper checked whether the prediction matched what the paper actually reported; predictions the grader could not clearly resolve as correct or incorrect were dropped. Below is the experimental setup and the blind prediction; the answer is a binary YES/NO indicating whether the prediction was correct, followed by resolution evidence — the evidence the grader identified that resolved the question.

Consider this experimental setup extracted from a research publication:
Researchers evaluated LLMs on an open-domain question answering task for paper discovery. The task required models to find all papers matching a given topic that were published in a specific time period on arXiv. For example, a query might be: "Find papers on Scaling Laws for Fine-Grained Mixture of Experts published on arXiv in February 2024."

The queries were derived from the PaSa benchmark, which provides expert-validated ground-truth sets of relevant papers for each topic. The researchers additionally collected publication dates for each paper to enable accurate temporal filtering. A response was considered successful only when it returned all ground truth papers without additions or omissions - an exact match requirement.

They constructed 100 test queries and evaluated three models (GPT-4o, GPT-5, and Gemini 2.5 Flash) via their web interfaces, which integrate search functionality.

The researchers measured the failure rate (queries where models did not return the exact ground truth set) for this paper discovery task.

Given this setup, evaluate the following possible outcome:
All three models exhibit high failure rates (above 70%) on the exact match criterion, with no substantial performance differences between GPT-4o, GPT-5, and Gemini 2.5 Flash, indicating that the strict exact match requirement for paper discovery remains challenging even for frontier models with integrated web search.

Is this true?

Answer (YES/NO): NO